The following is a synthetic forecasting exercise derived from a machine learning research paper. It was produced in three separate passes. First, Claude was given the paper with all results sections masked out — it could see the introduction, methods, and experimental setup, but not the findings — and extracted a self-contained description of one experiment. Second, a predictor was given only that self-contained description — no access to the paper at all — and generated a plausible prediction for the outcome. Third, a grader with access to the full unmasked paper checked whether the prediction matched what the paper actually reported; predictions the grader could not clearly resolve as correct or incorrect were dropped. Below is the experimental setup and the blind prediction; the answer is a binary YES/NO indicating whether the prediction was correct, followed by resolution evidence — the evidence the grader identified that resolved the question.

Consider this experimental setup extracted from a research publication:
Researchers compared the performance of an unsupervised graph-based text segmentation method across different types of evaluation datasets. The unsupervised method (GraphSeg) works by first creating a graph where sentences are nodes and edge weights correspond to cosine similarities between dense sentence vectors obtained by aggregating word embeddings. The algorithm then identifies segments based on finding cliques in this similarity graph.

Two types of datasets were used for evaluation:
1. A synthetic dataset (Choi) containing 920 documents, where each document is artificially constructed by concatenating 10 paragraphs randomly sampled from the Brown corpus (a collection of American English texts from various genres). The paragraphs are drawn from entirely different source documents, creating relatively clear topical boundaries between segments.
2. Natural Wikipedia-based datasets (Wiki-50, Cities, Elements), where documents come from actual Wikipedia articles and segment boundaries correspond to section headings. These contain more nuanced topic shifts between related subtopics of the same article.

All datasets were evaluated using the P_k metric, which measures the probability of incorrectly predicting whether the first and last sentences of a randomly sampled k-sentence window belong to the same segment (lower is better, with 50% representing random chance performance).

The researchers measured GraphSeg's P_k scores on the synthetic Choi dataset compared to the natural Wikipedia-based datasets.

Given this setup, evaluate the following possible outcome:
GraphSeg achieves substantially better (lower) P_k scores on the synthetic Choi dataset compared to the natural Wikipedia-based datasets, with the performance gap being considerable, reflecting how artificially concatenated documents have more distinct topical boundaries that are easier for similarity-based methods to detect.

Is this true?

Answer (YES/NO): YES